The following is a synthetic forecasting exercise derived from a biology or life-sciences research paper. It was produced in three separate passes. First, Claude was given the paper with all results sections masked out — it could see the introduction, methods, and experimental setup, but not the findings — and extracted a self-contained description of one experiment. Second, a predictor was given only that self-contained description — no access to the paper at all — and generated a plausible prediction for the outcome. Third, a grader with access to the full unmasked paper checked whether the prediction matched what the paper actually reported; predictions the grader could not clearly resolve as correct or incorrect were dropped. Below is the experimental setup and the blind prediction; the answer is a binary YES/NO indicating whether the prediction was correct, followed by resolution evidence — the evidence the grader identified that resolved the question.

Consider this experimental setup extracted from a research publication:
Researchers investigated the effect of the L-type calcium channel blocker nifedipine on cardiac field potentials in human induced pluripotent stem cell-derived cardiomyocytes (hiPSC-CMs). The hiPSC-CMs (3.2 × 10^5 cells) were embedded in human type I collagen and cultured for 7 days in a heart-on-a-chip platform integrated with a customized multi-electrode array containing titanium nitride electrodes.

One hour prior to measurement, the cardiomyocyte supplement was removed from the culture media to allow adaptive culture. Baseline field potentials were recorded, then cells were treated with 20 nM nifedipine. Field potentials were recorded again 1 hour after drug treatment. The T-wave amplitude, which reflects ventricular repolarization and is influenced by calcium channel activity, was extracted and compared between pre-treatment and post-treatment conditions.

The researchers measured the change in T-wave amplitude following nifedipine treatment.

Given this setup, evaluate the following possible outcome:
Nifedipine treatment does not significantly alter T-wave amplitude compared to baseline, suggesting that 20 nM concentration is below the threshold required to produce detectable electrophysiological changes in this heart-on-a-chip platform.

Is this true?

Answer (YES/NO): NO